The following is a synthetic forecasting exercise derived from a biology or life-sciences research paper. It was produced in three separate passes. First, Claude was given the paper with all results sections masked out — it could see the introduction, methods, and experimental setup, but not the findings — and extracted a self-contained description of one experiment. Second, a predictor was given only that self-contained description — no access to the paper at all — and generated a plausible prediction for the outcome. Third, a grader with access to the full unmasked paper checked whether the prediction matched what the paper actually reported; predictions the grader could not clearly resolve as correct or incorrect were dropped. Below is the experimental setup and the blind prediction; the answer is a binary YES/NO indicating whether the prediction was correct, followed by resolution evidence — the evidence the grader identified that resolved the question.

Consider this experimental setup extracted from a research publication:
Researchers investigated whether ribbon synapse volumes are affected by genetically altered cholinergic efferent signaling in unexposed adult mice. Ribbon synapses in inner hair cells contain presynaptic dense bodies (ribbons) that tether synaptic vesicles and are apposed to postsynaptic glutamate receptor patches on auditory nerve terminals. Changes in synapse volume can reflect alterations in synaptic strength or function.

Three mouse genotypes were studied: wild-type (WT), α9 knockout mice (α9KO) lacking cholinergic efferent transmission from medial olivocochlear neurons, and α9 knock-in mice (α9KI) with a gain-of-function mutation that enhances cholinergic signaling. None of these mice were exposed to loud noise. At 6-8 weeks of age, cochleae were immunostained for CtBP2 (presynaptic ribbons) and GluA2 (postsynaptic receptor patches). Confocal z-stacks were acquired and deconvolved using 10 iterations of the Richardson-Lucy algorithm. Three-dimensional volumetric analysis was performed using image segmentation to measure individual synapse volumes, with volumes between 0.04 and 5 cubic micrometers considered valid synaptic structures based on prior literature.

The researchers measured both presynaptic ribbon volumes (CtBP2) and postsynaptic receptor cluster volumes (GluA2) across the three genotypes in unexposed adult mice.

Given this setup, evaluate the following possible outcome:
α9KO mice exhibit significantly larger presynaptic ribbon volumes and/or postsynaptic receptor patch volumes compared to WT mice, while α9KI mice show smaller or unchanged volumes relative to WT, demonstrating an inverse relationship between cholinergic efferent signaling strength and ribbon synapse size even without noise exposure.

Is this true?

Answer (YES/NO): NO